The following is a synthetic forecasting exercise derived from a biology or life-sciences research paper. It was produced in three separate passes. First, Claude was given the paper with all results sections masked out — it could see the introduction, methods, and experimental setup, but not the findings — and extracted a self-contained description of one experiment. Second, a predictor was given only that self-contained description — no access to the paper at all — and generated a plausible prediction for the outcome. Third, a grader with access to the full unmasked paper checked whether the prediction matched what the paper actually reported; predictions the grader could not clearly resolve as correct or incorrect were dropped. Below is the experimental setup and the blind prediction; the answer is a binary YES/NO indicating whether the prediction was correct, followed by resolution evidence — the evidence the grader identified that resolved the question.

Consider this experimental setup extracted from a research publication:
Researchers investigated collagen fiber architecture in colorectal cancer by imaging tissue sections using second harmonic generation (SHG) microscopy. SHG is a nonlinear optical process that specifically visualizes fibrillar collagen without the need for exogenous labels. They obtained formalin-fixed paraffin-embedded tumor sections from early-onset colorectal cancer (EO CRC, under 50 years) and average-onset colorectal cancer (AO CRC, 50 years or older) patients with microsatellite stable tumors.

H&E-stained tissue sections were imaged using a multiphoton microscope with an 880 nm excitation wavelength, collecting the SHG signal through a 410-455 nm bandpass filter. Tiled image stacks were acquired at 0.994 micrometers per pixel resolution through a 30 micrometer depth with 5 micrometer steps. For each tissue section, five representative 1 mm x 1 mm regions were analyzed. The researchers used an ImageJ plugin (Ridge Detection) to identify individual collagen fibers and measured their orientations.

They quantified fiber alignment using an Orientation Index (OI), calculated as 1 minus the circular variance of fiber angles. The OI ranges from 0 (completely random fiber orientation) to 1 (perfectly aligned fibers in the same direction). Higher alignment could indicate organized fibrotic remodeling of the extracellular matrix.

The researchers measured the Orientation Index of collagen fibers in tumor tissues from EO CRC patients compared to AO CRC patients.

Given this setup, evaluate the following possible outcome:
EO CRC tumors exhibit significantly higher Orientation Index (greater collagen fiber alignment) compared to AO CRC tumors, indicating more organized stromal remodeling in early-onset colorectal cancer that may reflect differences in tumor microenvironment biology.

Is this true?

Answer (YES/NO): YES